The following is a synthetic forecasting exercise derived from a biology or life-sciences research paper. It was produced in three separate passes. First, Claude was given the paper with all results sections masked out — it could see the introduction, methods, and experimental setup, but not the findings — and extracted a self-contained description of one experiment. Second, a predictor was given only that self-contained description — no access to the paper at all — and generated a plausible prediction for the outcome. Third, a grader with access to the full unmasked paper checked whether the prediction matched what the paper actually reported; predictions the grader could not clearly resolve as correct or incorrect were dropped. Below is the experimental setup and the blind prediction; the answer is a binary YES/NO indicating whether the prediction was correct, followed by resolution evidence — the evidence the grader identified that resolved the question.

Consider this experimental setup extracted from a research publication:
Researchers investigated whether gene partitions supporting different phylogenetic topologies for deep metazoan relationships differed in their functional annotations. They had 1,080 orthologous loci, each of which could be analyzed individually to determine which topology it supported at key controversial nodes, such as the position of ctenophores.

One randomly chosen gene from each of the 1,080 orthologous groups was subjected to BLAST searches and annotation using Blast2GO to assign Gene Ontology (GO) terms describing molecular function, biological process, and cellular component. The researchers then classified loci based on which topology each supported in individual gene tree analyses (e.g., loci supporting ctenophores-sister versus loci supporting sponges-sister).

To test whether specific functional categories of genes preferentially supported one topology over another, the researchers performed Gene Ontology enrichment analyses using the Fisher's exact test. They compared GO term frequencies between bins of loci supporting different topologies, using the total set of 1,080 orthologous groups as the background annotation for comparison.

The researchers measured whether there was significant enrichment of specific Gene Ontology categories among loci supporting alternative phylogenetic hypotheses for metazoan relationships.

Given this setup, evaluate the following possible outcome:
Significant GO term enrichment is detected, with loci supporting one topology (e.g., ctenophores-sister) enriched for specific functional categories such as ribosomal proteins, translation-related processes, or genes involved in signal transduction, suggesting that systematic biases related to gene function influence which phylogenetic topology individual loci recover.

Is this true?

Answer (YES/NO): NO